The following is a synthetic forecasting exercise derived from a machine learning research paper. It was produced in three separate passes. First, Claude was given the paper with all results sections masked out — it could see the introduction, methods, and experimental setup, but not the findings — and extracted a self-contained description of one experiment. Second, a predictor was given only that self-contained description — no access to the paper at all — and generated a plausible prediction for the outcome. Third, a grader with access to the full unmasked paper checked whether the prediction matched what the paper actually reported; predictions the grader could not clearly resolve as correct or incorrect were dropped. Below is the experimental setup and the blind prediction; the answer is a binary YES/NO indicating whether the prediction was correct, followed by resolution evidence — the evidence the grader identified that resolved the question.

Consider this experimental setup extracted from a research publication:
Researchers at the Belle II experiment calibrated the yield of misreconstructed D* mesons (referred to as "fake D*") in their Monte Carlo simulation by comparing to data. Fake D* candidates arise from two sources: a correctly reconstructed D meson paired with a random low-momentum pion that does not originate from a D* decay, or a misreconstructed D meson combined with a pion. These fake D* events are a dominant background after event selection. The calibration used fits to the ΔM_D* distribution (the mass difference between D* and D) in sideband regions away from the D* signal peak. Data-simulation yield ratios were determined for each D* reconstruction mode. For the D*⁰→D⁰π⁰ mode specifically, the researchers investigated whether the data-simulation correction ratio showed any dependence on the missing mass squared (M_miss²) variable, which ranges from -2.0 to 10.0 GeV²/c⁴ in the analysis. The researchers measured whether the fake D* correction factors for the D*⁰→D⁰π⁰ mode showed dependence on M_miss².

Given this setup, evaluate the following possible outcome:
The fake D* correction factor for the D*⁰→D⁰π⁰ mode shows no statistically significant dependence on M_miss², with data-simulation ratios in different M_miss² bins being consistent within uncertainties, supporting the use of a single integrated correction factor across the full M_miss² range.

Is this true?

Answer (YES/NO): NO